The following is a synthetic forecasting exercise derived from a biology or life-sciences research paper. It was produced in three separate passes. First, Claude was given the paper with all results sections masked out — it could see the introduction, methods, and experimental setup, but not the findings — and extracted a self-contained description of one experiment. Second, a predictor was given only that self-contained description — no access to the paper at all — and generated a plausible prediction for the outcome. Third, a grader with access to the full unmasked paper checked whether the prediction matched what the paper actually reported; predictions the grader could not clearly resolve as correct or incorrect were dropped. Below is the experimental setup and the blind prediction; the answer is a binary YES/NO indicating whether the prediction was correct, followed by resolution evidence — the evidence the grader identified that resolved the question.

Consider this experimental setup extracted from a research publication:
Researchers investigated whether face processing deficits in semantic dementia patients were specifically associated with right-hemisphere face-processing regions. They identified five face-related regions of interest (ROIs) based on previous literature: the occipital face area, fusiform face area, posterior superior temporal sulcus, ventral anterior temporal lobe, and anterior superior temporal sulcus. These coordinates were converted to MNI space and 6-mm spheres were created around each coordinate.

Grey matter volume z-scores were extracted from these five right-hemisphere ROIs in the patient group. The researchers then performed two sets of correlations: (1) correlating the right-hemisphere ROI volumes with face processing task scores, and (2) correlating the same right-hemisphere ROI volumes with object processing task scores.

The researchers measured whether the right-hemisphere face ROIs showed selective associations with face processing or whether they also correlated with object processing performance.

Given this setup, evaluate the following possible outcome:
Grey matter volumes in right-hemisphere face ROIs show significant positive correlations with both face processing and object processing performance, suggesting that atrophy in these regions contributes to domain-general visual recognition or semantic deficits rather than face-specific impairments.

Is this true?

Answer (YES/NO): NO